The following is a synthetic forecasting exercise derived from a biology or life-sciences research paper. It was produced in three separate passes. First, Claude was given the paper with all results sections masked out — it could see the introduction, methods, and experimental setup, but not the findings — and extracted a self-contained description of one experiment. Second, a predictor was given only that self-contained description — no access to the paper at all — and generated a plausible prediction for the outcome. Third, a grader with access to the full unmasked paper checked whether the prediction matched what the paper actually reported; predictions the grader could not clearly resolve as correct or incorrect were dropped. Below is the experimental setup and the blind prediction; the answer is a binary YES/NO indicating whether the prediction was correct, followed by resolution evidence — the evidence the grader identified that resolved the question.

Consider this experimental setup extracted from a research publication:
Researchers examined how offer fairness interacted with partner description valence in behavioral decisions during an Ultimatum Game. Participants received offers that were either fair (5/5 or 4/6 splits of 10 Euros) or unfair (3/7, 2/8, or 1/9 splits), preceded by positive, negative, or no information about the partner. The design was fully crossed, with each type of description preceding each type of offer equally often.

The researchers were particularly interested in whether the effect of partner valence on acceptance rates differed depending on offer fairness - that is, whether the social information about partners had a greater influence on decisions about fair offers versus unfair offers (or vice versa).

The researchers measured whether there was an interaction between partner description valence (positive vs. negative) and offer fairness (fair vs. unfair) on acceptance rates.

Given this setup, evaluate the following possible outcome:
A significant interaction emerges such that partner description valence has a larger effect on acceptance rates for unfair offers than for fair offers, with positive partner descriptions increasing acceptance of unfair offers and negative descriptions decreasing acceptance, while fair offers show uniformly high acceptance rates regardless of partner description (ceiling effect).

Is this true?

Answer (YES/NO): NO